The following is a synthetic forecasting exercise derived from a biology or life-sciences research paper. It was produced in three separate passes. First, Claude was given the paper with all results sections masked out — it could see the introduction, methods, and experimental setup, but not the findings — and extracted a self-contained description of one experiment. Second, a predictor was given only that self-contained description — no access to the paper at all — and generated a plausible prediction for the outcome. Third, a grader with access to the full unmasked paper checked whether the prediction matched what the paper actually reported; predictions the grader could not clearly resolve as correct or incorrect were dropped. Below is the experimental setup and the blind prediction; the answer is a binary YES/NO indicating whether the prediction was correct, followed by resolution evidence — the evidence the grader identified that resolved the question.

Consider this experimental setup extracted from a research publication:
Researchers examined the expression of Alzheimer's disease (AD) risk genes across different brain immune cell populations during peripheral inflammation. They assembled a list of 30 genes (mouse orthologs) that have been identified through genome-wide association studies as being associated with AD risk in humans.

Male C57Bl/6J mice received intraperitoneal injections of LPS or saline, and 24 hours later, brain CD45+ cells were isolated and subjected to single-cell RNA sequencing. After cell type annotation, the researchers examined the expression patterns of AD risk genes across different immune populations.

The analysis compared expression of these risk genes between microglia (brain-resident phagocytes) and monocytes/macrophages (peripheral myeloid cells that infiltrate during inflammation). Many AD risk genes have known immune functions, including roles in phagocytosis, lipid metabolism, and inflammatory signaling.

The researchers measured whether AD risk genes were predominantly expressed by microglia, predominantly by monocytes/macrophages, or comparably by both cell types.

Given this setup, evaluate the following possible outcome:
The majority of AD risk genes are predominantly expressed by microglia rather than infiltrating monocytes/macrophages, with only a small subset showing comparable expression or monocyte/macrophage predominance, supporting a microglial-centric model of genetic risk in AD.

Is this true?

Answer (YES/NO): NO